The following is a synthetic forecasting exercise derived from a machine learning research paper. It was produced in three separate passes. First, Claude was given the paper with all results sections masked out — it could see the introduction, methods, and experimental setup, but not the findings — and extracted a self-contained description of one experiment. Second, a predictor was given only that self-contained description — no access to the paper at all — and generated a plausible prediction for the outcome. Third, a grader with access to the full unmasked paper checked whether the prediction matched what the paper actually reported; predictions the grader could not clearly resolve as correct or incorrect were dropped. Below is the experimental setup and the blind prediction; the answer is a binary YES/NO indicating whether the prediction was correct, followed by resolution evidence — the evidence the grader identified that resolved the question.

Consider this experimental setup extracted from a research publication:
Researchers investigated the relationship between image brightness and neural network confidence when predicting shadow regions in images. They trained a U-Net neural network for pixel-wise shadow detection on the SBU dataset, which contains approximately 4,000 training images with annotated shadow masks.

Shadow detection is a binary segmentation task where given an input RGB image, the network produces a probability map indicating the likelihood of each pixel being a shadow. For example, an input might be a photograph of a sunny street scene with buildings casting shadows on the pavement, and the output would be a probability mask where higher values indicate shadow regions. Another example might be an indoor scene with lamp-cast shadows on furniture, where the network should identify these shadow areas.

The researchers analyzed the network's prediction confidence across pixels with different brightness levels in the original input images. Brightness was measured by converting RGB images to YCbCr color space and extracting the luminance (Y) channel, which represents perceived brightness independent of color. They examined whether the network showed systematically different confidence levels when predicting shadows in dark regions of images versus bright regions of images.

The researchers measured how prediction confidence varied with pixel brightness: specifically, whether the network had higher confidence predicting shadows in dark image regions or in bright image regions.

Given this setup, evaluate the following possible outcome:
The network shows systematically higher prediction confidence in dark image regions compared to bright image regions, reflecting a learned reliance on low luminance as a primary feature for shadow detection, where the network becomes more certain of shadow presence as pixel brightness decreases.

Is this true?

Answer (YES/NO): YES